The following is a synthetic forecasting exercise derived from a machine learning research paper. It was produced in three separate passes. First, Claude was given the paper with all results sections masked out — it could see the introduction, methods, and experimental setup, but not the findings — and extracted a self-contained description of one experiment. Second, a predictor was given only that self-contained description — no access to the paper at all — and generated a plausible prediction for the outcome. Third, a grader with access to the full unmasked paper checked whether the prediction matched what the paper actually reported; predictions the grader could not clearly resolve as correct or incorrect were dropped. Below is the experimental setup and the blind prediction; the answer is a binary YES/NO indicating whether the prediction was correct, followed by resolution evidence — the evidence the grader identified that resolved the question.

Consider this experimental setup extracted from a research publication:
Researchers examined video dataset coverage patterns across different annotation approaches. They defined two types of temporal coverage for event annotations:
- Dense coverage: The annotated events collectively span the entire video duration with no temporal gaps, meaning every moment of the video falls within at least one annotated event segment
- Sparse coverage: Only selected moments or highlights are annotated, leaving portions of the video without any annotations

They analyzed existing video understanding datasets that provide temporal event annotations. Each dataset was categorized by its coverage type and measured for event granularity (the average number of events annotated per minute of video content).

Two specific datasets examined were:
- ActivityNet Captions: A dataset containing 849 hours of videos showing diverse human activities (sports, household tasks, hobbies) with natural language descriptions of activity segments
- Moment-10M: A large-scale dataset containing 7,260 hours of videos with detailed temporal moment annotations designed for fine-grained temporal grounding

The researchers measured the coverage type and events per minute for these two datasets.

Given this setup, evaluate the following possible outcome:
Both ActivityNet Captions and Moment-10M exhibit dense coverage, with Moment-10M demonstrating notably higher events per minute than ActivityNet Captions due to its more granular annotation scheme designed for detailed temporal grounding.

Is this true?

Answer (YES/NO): NO